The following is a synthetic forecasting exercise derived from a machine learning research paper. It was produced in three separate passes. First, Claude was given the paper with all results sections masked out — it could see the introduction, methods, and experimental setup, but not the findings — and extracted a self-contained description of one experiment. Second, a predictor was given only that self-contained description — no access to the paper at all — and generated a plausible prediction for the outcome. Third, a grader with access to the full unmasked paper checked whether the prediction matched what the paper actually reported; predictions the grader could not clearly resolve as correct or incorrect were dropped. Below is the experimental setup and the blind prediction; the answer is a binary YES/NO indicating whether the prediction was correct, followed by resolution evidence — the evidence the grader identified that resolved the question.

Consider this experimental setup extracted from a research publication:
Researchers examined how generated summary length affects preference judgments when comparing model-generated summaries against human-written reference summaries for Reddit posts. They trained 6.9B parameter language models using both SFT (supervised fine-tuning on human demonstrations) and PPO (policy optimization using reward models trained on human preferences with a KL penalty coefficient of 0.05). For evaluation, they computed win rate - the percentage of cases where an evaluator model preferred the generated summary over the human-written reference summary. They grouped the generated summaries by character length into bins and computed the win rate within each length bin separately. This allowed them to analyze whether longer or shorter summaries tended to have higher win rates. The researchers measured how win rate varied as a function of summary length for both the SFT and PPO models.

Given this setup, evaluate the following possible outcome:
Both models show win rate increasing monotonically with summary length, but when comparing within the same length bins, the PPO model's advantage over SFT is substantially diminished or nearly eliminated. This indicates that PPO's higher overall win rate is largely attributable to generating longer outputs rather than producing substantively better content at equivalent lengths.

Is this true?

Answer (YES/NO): NO